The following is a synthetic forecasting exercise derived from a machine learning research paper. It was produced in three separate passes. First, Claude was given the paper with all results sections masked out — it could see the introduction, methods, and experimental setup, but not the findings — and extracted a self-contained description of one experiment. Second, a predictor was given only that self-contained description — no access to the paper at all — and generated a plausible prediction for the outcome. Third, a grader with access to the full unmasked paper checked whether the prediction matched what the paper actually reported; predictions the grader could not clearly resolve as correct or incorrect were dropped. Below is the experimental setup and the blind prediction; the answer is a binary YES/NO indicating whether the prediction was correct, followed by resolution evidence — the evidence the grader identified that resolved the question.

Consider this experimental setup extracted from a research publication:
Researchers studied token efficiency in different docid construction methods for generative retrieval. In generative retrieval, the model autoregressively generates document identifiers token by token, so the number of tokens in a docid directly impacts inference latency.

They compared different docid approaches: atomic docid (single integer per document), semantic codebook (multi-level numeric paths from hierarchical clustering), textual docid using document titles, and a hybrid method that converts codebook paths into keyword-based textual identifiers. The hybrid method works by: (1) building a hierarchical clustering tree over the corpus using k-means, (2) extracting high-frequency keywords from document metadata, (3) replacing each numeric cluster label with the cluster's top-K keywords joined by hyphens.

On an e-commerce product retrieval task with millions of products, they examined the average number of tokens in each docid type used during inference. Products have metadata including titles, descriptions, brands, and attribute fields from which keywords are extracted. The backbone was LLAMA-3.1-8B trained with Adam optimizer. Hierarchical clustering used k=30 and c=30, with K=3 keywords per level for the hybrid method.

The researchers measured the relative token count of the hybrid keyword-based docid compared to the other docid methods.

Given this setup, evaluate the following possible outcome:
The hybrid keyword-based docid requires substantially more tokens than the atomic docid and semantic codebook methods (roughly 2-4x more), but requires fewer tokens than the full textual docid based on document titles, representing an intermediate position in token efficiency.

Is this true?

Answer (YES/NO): NO